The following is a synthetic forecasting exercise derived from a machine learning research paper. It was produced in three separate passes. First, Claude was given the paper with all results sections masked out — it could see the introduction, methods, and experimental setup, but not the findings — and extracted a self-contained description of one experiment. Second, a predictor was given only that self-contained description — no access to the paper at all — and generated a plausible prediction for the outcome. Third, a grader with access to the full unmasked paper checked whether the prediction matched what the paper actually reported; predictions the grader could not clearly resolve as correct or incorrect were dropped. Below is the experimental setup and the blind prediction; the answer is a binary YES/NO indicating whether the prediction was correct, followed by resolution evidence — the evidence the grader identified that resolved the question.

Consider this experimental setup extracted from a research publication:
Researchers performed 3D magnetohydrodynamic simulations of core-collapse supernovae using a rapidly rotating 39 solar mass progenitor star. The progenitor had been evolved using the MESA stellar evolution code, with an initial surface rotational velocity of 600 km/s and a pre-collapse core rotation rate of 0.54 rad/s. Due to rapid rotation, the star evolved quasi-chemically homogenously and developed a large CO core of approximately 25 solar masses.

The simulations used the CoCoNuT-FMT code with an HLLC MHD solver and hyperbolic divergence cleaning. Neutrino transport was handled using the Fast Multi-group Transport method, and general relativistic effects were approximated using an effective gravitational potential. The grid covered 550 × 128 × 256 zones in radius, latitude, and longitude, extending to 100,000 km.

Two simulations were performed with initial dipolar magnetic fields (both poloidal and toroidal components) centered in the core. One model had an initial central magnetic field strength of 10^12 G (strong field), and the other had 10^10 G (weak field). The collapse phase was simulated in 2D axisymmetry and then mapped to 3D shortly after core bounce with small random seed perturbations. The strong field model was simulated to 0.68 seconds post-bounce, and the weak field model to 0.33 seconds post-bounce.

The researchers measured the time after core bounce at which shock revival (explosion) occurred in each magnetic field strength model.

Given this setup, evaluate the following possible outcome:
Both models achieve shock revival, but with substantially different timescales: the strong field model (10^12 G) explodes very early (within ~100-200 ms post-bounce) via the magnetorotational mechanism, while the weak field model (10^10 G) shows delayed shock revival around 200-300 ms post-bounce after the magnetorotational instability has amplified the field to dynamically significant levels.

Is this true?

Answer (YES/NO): NO